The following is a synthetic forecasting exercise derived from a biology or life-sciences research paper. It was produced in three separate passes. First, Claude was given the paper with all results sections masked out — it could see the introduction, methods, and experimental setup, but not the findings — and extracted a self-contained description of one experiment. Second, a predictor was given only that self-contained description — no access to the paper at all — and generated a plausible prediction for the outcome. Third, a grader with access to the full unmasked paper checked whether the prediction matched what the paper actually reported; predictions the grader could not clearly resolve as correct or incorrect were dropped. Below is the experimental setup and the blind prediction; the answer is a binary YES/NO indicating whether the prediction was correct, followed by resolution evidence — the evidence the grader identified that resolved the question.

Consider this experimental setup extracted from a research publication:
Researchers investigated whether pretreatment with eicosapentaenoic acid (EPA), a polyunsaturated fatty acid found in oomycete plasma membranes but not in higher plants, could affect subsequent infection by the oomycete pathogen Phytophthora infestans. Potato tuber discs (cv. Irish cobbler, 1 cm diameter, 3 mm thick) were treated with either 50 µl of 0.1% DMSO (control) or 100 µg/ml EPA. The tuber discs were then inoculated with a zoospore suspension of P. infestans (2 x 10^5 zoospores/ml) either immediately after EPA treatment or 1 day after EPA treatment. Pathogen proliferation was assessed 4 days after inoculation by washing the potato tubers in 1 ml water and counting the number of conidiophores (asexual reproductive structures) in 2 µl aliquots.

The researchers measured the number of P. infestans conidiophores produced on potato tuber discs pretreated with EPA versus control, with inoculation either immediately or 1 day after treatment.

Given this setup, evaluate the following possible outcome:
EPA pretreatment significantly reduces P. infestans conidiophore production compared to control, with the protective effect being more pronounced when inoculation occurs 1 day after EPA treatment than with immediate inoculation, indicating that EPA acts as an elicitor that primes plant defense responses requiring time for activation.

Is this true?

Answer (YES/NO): YES